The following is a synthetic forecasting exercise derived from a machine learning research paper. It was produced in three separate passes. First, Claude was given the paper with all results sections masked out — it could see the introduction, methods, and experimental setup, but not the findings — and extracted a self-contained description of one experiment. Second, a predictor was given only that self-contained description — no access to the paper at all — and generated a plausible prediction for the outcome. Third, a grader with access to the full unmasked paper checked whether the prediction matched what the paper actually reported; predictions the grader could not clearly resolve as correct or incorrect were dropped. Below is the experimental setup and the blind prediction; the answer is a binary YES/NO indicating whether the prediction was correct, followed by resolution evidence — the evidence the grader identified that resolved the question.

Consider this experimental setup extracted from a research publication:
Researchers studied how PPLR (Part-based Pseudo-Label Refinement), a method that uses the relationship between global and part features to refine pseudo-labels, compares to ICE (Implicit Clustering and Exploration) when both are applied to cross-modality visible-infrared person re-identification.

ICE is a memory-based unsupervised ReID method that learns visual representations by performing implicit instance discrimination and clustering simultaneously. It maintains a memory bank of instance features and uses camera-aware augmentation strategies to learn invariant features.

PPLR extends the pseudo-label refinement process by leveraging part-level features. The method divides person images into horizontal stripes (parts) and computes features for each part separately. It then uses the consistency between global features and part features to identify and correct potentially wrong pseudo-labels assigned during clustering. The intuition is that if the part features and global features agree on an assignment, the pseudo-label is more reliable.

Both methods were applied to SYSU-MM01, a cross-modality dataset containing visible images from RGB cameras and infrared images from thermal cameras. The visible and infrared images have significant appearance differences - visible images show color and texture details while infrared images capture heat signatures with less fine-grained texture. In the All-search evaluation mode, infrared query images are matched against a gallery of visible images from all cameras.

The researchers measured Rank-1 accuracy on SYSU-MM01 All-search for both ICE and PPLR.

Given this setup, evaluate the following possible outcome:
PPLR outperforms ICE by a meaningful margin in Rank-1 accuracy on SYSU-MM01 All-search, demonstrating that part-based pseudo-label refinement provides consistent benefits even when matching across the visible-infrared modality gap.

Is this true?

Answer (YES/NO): NO